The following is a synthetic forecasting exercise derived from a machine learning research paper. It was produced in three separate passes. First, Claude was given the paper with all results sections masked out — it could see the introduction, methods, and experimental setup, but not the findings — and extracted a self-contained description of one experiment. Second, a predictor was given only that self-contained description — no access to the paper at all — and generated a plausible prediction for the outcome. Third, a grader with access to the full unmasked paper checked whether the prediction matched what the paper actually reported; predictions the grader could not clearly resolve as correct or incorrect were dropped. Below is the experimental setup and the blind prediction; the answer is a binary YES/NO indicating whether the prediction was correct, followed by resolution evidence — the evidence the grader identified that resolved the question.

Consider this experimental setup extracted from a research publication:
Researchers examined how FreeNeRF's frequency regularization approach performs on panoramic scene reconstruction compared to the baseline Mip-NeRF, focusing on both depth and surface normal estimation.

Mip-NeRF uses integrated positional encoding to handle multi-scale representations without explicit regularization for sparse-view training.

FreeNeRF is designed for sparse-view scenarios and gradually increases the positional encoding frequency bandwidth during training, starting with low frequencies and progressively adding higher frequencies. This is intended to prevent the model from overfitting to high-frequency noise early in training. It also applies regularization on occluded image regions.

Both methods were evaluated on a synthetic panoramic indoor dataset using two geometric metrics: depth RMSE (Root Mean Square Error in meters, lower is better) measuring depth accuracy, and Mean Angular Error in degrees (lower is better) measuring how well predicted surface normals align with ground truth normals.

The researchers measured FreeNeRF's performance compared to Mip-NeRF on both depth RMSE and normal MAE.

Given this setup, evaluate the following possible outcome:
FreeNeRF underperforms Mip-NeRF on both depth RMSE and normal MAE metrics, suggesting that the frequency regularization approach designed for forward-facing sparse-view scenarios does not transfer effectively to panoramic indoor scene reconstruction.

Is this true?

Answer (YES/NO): YES